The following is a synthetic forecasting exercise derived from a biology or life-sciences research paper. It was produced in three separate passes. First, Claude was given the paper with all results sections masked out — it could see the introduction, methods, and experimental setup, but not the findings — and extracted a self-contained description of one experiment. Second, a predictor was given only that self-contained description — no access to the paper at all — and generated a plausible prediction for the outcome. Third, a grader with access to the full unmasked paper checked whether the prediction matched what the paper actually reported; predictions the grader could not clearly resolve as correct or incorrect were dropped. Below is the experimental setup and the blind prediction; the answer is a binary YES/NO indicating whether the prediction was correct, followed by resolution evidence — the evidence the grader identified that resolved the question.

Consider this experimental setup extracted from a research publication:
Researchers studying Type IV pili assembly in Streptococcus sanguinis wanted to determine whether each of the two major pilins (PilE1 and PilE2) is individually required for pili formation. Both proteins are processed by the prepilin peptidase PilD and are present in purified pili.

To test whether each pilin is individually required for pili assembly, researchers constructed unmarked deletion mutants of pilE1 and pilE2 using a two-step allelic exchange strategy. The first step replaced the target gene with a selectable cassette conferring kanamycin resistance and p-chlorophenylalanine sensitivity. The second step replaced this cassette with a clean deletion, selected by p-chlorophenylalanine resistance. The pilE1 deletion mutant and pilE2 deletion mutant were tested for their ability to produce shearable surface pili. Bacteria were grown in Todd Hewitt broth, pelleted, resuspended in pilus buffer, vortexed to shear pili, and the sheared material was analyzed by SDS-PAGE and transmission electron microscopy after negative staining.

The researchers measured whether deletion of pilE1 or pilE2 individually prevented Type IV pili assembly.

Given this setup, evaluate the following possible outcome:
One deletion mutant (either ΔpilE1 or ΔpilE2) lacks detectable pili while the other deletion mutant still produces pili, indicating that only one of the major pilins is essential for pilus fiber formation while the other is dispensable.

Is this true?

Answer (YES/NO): NO